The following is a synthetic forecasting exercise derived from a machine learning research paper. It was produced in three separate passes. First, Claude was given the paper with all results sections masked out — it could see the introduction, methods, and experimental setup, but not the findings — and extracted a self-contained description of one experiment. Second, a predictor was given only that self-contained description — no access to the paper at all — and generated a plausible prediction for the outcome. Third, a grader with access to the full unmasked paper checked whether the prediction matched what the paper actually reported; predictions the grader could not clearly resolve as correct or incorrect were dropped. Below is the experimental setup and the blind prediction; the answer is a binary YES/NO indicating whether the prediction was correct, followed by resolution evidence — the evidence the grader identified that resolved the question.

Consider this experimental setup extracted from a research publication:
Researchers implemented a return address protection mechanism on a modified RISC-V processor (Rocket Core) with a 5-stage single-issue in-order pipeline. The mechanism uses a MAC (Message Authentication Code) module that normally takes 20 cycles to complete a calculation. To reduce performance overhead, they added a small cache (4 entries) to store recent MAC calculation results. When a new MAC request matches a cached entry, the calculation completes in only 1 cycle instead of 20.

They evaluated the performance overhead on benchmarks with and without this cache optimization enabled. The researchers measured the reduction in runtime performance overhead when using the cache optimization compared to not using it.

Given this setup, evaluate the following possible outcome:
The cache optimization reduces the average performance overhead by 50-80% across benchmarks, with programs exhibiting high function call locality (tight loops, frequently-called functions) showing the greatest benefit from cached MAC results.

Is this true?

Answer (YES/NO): NO